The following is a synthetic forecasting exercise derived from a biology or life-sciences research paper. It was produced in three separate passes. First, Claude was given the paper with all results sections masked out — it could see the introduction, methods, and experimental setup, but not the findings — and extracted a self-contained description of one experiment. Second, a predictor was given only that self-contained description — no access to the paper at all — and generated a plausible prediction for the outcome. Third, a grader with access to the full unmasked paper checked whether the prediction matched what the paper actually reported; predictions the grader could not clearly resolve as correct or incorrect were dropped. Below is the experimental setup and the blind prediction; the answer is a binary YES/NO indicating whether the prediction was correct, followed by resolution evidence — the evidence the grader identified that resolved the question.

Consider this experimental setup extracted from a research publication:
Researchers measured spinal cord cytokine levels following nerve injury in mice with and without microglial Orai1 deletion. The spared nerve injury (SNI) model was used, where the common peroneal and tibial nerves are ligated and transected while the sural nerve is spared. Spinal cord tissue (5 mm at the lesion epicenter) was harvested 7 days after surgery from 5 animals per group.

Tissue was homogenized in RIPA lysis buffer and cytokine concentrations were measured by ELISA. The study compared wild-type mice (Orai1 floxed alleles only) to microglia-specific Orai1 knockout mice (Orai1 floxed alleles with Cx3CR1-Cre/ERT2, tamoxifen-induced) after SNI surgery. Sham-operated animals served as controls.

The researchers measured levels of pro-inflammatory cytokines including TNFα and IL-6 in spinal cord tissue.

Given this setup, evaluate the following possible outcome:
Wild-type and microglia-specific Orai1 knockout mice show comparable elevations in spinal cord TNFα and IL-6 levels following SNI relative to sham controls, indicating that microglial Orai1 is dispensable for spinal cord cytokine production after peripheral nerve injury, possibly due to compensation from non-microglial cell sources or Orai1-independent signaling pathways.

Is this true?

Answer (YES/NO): NO